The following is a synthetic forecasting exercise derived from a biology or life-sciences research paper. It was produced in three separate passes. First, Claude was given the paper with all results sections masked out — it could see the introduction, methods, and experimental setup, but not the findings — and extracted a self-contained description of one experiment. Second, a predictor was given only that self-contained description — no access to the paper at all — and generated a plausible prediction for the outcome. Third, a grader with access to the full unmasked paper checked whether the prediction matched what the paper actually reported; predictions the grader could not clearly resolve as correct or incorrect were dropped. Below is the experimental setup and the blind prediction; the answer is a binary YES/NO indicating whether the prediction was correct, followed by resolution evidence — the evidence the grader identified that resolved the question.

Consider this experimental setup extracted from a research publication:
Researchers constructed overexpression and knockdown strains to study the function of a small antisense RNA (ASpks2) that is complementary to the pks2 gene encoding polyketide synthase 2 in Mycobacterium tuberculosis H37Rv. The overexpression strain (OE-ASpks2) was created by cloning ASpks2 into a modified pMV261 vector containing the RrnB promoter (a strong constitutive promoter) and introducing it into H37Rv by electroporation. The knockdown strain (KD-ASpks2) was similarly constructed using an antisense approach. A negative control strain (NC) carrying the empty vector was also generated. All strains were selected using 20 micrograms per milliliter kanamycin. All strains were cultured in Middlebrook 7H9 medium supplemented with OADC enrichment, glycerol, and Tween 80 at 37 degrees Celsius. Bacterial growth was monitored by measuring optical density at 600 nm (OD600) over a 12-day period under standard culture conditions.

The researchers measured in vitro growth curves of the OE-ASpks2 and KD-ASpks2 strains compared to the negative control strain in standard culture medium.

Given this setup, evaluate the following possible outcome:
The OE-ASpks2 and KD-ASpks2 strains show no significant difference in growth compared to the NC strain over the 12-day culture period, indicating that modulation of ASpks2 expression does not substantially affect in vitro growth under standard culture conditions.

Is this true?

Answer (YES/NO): YES